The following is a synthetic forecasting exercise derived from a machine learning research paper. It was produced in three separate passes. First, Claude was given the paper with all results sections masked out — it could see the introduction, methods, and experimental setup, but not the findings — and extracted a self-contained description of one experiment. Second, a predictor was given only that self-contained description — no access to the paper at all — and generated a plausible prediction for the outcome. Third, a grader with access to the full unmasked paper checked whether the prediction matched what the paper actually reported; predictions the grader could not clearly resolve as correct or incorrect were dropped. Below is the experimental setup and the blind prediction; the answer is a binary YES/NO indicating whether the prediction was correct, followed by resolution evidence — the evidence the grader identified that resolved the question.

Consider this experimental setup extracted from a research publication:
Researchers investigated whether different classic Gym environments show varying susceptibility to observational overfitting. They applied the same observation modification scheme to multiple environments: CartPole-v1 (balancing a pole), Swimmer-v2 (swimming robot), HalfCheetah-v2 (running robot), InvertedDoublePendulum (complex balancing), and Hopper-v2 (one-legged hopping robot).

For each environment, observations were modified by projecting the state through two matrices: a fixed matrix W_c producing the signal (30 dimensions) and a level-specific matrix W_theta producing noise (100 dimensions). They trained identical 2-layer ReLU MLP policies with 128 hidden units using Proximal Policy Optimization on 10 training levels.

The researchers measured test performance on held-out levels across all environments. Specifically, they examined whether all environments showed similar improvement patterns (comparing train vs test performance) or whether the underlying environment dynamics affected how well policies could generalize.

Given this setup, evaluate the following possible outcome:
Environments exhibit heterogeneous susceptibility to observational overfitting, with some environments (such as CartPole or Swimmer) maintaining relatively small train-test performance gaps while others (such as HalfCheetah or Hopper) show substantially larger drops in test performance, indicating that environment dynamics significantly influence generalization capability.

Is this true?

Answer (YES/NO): YES